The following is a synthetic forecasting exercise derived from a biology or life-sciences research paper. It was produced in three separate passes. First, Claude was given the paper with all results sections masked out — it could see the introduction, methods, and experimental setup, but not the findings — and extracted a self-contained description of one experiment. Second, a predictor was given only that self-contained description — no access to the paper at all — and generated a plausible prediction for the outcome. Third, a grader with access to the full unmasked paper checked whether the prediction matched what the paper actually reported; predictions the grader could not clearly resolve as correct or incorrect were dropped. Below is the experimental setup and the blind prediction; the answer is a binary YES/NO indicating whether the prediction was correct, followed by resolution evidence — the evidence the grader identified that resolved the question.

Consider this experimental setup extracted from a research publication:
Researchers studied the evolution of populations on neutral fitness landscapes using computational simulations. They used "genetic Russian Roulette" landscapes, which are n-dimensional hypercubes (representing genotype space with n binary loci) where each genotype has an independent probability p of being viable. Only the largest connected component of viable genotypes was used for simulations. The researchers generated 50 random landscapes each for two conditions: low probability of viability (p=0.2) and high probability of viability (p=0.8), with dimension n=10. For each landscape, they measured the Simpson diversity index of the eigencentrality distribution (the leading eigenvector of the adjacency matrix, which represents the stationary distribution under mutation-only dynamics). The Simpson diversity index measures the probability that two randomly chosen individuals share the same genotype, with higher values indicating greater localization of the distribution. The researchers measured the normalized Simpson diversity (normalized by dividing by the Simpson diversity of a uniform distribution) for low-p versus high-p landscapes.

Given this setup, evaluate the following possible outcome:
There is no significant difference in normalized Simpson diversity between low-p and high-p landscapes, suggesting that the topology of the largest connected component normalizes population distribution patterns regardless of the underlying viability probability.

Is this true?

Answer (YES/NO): NO